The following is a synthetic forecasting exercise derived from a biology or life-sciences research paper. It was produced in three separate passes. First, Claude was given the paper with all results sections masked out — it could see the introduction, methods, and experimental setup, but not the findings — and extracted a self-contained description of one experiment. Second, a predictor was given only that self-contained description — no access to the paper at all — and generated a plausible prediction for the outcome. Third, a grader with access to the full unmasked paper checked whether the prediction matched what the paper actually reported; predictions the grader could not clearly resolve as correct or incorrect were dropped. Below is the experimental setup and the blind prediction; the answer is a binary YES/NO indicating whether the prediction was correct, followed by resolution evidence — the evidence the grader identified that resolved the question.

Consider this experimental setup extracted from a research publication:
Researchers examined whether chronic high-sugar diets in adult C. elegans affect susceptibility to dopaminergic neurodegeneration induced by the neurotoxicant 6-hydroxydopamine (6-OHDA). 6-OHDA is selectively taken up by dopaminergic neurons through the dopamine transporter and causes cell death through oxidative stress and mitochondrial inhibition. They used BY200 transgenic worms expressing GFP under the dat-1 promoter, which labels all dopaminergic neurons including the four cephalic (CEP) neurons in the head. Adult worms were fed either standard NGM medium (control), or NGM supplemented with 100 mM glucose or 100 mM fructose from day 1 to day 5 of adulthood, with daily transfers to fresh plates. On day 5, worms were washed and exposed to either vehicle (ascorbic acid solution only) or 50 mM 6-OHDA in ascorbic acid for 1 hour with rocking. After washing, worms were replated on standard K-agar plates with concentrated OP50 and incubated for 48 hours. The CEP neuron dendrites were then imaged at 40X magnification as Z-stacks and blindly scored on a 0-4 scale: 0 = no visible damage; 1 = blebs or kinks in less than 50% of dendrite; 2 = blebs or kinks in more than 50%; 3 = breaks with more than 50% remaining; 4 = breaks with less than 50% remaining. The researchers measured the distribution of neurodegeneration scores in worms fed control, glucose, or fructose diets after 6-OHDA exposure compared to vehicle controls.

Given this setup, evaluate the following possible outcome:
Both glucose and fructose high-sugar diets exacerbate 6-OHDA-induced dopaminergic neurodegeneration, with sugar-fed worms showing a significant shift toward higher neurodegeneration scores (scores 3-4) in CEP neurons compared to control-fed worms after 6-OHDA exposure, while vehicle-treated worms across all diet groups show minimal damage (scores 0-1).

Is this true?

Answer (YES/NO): NO